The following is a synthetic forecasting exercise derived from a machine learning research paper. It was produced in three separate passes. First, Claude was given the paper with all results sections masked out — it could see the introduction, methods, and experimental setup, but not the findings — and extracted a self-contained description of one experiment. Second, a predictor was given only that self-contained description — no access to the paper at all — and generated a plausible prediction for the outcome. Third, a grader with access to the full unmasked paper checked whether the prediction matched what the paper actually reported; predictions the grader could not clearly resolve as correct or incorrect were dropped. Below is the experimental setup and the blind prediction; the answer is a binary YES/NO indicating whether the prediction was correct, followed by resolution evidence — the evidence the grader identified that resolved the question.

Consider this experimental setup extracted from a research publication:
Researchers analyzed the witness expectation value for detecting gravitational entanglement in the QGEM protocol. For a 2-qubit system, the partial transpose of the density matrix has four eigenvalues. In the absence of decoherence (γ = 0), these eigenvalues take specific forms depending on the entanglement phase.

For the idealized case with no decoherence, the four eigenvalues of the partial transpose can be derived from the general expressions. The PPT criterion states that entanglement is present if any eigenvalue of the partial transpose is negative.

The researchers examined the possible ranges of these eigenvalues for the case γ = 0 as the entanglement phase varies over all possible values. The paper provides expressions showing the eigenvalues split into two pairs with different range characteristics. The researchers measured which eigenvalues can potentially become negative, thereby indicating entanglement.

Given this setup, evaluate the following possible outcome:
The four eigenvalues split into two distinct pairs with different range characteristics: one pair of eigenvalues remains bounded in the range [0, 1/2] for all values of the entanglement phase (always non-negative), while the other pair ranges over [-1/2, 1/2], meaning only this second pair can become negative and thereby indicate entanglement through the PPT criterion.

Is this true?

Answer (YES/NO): NO